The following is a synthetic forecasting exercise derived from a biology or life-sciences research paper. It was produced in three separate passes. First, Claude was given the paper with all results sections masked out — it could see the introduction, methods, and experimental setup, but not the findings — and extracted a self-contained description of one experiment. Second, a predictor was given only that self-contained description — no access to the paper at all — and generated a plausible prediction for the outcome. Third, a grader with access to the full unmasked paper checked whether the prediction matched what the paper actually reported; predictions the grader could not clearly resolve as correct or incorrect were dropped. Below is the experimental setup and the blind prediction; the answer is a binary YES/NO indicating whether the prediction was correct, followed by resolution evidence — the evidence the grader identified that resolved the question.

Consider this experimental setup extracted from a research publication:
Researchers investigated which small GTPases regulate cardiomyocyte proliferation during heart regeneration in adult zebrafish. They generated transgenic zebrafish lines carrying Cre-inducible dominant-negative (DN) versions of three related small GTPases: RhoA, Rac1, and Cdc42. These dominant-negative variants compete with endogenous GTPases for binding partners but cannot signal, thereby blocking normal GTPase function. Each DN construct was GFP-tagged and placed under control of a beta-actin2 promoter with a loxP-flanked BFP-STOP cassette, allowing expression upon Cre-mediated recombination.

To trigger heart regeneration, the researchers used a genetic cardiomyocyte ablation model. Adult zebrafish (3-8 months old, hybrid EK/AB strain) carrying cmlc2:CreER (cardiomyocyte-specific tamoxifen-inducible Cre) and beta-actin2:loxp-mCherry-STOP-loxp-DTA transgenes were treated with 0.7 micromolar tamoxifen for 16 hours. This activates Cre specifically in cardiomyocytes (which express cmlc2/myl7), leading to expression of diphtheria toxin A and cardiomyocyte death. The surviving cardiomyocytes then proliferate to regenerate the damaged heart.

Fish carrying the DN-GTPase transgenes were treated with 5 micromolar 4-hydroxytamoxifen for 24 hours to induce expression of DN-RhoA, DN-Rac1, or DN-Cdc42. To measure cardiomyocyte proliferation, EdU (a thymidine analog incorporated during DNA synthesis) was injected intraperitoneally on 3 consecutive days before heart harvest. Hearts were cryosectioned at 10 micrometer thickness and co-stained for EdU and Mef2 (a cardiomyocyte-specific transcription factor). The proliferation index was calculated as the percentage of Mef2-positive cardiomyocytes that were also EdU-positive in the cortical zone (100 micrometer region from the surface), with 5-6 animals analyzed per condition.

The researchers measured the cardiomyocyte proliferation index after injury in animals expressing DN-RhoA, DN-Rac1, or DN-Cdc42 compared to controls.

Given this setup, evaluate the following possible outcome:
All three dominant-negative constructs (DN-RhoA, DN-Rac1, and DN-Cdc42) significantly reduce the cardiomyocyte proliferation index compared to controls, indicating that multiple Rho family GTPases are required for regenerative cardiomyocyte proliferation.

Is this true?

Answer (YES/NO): YES